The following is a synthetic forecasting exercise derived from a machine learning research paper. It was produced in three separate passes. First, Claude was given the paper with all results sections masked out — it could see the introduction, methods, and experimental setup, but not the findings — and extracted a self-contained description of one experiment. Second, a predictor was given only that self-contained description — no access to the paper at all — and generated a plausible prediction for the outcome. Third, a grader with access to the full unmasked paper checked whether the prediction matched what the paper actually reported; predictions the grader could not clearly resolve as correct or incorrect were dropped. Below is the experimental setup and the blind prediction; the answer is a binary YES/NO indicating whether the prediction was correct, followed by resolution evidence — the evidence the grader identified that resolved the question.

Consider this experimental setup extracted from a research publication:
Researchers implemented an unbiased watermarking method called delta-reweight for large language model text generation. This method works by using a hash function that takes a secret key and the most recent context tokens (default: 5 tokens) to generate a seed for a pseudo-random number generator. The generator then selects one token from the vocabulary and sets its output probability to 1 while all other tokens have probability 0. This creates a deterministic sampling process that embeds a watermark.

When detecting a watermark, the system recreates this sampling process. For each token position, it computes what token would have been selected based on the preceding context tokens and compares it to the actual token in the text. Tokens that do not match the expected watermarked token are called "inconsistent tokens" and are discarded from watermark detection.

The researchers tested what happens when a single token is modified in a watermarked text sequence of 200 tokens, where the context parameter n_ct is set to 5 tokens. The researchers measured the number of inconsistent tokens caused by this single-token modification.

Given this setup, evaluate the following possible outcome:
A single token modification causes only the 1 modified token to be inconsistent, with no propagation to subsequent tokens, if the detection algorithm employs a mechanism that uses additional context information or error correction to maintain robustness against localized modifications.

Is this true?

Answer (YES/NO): NO